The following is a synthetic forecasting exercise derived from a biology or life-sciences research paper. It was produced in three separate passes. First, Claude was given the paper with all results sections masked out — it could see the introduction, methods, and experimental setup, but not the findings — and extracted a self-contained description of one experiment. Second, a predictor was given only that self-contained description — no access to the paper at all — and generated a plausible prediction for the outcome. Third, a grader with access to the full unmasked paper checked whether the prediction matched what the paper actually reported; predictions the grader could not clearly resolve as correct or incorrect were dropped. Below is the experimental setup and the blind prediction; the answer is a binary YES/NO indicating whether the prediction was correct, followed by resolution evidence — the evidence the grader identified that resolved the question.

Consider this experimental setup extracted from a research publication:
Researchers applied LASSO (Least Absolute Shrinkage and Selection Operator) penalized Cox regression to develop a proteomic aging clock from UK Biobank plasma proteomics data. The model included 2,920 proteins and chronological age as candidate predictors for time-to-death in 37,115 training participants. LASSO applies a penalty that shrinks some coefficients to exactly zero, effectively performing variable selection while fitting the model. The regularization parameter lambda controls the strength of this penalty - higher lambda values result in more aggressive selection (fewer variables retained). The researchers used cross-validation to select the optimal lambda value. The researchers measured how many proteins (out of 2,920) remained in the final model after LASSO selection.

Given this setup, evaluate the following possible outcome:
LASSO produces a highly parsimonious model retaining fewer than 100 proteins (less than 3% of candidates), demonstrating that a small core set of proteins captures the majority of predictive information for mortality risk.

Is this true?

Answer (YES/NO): NO